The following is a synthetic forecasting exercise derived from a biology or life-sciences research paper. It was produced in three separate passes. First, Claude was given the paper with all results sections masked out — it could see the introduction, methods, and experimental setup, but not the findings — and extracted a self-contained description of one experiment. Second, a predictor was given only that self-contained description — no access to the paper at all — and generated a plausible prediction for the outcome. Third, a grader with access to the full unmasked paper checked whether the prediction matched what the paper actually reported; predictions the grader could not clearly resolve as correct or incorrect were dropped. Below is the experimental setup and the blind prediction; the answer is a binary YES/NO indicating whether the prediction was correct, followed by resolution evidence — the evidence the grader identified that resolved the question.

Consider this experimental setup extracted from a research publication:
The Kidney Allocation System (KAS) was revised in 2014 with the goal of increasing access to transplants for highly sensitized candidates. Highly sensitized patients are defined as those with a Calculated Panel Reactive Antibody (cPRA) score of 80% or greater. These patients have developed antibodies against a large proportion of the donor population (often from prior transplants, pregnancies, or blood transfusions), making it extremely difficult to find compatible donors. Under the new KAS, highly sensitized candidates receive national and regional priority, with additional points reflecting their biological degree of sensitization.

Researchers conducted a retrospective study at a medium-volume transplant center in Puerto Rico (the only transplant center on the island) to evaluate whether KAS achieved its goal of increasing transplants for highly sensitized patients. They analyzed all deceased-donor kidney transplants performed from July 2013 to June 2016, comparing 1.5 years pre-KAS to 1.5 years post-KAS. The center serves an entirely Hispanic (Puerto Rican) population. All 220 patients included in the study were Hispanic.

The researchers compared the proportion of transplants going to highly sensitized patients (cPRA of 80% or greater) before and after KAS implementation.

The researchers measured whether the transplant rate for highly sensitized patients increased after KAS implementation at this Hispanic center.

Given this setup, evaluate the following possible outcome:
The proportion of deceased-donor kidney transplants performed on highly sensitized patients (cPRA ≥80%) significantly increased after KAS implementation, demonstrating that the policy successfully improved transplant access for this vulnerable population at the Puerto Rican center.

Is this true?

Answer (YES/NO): NO